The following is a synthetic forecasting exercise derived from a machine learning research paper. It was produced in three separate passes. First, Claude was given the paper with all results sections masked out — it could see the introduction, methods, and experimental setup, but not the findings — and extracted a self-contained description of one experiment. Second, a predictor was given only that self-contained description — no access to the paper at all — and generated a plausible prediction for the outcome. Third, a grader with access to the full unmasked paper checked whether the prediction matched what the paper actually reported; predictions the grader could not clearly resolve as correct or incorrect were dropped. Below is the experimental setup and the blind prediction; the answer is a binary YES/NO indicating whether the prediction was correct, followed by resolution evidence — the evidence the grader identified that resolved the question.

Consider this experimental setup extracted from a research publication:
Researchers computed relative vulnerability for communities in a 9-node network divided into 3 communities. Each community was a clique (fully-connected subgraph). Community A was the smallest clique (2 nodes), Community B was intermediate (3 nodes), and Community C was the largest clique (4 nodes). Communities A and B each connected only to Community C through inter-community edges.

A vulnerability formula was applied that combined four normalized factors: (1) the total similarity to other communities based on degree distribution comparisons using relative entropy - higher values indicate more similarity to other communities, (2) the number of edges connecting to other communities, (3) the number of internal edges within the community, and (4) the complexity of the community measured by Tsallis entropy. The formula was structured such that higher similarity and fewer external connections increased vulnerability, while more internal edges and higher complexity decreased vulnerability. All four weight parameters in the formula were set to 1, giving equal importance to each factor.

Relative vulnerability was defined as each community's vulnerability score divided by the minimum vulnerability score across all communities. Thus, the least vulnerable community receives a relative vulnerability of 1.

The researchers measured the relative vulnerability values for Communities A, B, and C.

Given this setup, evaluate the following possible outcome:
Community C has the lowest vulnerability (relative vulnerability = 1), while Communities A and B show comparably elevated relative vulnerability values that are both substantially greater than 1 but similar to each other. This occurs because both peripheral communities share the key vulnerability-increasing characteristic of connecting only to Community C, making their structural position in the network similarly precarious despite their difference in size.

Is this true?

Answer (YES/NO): NO